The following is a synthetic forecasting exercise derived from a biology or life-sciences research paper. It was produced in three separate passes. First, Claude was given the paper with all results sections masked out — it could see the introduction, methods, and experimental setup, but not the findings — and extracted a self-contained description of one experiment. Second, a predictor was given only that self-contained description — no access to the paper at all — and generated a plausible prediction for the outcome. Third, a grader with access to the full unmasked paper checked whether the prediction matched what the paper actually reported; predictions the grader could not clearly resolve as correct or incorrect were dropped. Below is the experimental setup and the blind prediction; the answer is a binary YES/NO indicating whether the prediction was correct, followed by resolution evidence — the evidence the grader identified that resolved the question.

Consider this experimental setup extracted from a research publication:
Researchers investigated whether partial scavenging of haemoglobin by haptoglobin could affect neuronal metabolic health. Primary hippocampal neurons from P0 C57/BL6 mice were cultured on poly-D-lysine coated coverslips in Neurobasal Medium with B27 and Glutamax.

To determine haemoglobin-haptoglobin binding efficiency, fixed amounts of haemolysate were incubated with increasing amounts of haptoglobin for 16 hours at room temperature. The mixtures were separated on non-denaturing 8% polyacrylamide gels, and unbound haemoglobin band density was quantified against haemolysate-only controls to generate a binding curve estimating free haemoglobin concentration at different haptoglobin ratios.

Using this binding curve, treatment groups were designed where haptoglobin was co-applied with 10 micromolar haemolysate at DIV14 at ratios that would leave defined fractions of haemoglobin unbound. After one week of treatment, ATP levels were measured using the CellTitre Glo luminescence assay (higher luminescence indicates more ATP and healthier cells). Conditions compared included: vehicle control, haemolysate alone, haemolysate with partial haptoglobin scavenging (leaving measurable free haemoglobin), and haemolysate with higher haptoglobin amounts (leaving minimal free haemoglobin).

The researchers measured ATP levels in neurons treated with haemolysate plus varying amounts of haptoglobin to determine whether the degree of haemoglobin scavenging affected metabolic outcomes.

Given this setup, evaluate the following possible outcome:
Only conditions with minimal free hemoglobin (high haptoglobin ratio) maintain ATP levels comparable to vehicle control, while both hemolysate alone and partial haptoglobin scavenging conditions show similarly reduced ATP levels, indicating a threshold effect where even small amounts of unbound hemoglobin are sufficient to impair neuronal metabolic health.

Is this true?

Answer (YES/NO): NO